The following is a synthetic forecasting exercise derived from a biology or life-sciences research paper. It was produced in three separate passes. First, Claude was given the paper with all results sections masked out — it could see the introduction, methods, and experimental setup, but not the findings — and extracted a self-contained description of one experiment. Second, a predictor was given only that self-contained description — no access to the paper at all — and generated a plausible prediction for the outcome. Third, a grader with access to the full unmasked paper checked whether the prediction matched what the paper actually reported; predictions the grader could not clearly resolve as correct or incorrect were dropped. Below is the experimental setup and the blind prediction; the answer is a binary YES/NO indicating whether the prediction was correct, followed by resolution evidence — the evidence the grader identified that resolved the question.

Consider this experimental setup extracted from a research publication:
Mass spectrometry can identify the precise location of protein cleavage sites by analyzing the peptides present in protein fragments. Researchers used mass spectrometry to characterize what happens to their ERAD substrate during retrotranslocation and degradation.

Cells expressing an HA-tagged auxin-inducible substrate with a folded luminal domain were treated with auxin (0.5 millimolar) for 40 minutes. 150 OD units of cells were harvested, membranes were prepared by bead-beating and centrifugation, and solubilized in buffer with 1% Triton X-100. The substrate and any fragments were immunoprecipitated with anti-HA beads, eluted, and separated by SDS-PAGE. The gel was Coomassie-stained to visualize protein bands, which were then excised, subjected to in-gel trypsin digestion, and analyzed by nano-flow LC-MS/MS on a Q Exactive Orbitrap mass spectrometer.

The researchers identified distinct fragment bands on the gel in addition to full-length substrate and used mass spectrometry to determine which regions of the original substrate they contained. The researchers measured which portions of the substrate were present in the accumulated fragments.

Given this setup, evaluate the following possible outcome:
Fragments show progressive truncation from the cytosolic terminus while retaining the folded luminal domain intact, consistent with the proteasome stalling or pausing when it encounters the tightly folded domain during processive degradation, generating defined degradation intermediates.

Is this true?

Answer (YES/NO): NO